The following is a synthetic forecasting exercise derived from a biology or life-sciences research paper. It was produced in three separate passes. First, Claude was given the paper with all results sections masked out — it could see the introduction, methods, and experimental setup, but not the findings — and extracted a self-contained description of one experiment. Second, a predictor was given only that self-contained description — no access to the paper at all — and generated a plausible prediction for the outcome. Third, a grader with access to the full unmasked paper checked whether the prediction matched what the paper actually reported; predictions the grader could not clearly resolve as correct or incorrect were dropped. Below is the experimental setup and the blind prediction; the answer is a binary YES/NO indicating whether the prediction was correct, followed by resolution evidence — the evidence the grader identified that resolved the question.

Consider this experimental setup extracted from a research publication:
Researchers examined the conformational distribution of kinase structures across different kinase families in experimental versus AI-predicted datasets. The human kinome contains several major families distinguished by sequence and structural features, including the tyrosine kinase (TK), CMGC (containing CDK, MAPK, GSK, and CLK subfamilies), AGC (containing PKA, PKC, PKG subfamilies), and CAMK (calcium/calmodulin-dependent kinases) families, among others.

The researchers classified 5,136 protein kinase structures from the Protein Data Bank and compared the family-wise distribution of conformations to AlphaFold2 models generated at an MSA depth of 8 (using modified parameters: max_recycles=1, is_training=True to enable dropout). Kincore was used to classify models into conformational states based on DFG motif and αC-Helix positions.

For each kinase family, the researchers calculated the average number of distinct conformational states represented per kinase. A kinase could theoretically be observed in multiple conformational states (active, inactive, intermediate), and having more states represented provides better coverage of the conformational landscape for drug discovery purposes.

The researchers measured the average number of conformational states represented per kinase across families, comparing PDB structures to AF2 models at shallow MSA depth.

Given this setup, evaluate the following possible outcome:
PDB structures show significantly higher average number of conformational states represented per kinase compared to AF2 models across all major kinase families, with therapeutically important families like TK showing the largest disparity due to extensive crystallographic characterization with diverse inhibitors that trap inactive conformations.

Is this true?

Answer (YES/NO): NO